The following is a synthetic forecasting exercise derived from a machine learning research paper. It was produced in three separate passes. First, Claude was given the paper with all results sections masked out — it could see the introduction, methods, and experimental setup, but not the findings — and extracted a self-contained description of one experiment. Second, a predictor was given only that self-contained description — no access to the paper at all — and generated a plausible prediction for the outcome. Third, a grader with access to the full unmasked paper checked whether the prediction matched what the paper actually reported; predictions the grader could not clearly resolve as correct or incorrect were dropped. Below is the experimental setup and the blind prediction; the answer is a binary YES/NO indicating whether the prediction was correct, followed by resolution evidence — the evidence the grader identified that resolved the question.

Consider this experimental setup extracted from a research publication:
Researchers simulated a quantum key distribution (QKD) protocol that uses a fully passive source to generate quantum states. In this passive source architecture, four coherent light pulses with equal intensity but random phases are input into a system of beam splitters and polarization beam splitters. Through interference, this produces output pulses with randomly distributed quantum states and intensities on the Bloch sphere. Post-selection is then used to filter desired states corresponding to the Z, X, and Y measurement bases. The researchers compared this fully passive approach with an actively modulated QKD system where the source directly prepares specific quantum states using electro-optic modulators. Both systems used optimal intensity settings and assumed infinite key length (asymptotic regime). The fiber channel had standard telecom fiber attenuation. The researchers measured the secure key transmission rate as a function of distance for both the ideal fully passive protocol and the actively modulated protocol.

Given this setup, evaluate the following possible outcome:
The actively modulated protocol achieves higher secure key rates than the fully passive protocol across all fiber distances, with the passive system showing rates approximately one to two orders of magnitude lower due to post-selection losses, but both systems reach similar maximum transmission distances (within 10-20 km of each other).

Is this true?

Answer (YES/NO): NO